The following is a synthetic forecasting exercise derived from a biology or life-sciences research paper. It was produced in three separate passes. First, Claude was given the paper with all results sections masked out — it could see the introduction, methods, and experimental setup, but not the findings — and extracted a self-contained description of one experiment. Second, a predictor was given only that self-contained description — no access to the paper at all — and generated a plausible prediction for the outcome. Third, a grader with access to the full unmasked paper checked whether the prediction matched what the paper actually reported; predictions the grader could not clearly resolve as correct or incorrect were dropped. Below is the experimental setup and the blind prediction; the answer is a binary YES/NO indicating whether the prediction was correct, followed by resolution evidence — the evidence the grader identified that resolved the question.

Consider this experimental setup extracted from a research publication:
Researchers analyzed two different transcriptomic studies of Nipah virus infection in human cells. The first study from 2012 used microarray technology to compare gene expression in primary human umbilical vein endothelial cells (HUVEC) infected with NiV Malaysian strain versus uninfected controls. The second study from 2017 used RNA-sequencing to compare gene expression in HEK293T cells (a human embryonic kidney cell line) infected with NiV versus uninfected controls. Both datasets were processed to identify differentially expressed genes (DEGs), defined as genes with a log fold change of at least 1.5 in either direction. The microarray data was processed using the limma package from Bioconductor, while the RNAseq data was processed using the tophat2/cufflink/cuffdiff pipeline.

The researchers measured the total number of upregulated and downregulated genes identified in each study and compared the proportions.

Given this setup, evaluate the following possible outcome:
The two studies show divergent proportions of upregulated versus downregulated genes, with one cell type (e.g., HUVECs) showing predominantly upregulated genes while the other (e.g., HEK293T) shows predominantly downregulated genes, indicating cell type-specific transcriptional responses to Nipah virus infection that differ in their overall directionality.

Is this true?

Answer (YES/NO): NO